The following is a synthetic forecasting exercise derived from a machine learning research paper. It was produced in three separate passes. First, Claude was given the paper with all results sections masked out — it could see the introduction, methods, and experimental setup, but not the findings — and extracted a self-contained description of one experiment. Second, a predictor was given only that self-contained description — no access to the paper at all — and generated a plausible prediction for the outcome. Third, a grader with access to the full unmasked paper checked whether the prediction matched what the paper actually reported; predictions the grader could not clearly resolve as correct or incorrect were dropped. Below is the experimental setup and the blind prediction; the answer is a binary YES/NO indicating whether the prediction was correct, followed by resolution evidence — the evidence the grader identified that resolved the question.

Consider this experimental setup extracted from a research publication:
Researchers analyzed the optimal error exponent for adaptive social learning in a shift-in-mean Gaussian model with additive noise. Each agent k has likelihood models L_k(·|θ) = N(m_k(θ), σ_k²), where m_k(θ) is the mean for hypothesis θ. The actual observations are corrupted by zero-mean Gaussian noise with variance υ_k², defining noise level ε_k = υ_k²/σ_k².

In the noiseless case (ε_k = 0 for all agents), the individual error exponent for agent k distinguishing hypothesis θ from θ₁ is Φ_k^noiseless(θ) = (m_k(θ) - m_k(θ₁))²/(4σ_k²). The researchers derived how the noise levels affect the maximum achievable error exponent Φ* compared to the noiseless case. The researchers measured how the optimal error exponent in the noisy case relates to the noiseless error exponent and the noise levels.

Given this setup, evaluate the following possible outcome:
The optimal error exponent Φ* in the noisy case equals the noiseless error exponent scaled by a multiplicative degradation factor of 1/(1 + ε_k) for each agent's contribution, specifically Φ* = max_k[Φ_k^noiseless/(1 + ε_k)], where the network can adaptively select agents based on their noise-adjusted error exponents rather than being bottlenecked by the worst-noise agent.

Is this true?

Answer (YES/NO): NO